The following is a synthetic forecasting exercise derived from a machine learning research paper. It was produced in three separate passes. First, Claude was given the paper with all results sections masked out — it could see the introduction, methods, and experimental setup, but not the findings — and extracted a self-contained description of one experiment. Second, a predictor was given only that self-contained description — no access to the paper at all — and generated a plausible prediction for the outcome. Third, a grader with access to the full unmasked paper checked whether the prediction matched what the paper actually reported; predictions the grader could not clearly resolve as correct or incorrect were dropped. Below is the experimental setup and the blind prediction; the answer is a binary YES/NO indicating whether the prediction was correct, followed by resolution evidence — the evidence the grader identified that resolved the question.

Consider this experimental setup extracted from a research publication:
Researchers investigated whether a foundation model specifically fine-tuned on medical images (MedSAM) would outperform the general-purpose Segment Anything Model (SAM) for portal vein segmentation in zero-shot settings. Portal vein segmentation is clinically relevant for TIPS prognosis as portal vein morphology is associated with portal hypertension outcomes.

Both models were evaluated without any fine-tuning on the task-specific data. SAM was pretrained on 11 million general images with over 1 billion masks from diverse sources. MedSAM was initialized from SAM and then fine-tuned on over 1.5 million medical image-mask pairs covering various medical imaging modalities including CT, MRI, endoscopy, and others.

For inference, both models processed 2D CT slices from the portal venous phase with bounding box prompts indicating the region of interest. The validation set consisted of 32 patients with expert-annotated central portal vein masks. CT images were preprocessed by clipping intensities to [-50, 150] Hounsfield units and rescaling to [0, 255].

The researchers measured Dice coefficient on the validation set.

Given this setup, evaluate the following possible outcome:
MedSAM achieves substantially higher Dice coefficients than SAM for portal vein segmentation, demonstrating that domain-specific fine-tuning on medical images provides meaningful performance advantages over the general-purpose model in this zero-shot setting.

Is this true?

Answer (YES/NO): NO